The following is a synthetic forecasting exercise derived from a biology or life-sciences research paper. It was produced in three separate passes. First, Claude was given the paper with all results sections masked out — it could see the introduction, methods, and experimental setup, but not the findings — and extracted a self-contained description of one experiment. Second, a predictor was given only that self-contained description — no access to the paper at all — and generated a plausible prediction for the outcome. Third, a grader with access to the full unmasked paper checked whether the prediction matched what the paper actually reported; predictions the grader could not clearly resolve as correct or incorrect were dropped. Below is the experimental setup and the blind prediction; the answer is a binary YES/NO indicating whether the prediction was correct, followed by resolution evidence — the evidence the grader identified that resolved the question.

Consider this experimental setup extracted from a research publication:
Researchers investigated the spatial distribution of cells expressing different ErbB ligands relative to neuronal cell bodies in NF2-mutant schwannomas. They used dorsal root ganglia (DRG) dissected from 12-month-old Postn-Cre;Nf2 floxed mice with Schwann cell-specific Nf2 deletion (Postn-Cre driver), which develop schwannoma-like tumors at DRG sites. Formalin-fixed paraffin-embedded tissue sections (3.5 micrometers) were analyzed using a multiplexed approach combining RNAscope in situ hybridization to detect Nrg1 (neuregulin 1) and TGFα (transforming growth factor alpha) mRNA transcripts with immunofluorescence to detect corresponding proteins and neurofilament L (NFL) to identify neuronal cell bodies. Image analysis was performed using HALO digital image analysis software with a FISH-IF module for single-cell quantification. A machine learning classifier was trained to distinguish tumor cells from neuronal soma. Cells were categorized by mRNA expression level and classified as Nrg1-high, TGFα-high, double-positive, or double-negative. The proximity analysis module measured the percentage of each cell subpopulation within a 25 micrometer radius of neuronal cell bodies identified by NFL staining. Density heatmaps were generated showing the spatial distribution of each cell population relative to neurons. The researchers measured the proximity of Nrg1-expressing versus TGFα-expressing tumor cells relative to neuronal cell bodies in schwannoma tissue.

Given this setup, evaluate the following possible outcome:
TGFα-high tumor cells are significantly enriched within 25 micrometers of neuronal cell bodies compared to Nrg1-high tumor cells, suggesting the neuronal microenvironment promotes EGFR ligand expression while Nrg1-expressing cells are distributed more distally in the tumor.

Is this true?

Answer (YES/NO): NO